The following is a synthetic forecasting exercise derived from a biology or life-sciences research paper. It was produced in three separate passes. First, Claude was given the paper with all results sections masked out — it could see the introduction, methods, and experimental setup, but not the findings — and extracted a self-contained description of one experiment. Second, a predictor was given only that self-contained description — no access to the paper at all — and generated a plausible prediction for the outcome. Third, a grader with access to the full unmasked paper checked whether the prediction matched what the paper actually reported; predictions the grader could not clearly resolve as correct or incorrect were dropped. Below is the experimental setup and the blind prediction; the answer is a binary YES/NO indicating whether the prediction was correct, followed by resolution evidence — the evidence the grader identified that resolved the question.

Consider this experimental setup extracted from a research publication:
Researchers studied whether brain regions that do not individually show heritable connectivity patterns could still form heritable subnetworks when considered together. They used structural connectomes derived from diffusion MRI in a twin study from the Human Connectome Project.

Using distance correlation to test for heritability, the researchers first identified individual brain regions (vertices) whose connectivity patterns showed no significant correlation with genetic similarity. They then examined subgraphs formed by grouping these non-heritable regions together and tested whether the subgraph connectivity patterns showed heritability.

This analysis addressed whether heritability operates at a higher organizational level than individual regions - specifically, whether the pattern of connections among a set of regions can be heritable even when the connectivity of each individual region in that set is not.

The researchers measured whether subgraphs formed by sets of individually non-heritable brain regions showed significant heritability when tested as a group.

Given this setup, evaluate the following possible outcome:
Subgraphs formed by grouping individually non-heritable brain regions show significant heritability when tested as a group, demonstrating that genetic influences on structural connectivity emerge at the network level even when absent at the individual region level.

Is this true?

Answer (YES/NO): YES